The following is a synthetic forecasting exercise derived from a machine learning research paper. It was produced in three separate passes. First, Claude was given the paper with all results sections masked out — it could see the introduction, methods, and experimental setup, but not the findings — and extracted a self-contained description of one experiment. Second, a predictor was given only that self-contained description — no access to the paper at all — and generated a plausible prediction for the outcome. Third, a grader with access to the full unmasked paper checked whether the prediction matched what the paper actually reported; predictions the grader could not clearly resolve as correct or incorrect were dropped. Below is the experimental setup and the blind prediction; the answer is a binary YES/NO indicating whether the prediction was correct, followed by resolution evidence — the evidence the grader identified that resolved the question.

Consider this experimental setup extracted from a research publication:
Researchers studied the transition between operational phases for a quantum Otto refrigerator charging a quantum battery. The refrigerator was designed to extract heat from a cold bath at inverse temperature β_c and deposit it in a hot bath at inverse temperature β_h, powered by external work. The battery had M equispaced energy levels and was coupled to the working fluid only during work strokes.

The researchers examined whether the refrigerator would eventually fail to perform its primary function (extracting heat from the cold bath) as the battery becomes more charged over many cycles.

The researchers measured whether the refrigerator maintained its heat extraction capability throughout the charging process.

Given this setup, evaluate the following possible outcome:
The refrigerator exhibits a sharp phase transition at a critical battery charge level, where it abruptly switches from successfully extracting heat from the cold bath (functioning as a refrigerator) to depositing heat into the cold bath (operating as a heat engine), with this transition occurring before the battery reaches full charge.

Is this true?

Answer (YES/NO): NO